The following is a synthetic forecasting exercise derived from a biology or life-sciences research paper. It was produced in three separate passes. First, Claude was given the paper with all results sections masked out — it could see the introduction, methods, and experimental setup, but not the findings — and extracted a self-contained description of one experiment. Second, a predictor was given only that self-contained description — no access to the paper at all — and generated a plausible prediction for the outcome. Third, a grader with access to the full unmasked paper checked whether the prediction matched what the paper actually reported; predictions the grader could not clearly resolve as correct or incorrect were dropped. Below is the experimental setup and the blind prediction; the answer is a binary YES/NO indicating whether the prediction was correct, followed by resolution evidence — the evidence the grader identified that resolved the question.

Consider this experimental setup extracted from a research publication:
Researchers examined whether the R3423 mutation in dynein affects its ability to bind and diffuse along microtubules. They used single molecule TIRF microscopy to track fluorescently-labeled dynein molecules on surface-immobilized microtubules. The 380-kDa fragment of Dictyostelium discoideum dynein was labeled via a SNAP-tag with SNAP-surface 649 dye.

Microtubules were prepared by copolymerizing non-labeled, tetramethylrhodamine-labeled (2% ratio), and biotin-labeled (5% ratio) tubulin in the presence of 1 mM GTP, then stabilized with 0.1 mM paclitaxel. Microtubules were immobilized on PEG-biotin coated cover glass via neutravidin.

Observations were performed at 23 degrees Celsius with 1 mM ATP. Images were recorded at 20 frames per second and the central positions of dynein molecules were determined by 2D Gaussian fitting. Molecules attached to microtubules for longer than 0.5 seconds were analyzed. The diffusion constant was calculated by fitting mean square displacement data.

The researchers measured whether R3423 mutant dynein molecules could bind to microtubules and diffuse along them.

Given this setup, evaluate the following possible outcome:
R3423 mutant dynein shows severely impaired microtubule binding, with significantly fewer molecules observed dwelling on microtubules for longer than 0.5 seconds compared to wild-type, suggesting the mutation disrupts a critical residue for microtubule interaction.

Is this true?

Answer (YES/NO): NO